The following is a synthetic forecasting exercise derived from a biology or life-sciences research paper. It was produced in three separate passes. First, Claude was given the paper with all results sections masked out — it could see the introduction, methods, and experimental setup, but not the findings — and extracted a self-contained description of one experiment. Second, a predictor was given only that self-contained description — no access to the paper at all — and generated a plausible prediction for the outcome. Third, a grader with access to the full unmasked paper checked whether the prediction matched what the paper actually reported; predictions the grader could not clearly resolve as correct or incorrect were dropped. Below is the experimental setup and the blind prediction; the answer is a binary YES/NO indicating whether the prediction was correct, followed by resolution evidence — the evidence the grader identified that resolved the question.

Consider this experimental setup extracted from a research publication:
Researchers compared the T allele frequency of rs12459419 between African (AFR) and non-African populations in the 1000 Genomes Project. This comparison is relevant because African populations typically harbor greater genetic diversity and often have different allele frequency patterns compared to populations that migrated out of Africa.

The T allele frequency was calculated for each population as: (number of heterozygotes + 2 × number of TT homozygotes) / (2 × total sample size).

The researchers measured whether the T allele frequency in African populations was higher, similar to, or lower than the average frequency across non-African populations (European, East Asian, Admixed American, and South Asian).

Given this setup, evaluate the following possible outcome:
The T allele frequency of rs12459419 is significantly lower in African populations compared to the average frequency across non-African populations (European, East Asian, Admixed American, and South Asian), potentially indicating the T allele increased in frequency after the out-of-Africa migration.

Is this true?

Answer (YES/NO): YES